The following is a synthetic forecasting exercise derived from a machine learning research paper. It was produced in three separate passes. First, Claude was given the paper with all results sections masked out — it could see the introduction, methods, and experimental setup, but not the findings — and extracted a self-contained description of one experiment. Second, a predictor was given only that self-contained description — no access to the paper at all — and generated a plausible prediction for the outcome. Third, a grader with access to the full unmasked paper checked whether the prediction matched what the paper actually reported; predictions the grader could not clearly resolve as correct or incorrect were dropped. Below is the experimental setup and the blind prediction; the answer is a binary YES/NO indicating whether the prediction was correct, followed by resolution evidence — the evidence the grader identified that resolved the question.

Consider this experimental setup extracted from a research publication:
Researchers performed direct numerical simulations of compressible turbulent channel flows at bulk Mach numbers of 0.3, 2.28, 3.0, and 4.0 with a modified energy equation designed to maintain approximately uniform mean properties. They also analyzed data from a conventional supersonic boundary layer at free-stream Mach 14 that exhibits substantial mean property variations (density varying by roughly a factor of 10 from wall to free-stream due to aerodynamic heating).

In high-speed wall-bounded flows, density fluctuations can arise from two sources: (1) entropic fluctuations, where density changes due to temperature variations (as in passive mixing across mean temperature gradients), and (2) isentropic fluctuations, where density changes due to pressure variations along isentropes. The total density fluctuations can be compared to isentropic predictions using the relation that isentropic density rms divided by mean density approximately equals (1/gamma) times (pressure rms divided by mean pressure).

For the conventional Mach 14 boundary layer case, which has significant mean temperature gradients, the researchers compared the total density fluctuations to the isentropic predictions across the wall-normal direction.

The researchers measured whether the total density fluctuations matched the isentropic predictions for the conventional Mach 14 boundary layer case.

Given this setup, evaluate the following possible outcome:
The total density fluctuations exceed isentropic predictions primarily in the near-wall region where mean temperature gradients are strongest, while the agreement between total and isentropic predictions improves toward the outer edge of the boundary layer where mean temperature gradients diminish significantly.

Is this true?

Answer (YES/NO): NO